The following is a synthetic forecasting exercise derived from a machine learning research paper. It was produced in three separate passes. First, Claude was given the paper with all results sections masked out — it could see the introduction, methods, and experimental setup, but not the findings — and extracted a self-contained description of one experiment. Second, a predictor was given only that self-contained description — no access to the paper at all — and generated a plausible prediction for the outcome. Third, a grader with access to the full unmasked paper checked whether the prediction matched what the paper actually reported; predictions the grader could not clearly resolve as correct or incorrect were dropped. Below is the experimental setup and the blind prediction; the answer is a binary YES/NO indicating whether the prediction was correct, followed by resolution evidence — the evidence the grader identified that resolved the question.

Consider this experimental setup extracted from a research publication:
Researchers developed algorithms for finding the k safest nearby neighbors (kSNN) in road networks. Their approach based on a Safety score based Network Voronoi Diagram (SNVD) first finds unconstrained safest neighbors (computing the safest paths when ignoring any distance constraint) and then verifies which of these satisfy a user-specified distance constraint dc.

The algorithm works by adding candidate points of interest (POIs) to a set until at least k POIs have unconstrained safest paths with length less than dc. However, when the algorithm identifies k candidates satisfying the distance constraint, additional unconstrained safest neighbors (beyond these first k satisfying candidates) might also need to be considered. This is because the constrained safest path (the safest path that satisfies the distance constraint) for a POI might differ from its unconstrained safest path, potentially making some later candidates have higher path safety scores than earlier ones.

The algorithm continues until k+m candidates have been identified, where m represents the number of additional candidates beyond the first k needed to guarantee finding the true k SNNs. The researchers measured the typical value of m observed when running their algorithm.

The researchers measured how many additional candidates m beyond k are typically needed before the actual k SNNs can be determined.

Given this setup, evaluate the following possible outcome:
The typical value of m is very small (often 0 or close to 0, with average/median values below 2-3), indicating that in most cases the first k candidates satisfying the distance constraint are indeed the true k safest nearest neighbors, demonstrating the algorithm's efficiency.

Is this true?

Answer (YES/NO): NO